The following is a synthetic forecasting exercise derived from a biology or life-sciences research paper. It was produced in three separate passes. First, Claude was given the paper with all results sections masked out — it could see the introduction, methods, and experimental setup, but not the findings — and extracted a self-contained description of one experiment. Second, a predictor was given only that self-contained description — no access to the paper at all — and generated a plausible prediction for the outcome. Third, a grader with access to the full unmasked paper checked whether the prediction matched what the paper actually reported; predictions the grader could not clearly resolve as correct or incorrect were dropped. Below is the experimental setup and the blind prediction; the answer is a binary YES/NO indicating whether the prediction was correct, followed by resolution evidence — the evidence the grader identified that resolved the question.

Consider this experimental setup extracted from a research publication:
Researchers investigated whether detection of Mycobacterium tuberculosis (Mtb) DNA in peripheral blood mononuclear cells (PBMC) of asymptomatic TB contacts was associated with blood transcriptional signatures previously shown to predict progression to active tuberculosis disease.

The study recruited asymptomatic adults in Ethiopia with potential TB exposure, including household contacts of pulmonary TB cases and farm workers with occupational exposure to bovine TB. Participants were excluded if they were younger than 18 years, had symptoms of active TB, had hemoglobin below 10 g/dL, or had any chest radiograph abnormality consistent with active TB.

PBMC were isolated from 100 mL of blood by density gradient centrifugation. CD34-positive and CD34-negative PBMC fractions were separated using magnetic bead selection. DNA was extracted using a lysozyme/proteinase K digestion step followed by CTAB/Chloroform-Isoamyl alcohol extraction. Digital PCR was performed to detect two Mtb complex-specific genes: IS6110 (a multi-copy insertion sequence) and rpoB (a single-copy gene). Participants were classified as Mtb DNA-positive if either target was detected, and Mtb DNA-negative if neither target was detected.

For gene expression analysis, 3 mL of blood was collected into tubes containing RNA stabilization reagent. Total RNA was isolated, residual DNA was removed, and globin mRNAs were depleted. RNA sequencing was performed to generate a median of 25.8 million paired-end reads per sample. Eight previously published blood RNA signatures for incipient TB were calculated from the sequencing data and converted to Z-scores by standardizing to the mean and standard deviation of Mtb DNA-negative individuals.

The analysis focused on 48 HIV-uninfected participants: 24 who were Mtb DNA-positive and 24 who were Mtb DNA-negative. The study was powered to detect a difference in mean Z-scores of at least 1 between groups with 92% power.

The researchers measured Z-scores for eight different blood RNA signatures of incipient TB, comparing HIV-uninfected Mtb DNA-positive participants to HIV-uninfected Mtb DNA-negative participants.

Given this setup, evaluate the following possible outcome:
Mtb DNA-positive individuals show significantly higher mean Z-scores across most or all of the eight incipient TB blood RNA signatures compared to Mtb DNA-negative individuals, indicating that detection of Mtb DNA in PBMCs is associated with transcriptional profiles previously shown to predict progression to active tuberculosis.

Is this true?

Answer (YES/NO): NO